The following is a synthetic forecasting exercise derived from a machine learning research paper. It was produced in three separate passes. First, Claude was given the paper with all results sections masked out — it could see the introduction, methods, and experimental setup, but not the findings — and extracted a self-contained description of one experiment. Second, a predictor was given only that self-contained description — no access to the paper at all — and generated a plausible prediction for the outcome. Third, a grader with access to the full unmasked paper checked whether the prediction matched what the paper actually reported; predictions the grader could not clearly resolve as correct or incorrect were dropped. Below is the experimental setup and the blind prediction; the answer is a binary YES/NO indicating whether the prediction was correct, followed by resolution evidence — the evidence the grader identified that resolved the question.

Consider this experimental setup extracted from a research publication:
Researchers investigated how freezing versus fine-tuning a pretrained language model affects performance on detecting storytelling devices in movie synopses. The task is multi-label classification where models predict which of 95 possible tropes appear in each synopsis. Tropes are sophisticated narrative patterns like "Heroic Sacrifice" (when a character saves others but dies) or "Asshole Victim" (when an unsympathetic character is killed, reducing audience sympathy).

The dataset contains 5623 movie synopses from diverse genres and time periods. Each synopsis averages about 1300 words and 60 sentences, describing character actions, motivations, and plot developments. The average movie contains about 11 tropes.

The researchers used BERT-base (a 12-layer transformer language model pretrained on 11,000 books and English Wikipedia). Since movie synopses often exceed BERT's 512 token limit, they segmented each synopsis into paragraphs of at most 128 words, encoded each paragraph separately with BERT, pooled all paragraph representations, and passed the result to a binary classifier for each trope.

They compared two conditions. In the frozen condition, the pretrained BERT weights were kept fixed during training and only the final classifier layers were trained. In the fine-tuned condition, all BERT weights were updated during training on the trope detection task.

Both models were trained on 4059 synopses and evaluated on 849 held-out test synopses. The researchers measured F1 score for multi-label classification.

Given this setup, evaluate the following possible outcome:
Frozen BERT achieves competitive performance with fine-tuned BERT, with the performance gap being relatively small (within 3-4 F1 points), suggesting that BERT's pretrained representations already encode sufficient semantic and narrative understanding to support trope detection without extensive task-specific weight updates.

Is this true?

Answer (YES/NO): YES